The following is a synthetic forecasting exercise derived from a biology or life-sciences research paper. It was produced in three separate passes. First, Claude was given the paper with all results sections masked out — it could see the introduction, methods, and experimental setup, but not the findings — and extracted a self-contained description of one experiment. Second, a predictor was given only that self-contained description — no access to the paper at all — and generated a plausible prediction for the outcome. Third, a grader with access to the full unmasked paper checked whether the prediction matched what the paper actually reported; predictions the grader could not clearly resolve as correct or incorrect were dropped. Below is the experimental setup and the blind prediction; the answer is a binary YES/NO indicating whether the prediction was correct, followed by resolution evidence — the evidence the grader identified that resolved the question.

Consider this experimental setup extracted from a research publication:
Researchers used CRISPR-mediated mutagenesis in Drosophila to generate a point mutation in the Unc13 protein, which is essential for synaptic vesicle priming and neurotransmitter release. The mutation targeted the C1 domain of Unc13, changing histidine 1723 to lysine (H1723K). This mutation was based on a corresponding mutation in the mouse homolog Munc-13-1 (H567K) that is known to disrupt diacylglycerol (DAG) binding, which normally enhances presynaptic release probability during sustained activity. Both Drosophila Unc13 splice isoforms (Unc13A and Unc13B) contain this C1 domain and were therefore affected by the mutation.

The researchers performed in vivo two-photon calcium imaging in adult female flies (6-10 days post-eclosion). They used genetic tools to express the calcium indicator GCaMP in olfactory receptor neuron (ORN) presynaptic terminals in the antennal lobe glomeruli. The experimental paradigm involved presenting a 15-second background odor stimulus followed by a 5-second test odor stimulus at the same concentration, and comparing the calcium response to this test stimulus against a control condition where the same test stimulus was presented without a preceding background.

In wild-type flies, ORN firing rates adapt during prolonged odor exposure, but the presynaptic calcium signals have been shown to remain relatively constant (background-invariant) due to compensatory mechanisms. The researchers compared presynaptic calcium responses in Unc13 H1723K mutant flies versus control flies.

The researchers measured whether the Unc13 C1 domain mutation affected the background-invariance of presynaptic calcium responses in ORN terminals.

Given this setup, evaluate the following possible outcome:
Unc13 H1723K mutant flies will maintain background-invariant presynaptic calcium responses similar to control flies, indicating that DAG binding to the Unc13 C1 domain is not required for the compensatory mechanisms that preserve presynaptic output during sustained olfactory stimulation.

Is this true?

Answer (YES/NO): NO